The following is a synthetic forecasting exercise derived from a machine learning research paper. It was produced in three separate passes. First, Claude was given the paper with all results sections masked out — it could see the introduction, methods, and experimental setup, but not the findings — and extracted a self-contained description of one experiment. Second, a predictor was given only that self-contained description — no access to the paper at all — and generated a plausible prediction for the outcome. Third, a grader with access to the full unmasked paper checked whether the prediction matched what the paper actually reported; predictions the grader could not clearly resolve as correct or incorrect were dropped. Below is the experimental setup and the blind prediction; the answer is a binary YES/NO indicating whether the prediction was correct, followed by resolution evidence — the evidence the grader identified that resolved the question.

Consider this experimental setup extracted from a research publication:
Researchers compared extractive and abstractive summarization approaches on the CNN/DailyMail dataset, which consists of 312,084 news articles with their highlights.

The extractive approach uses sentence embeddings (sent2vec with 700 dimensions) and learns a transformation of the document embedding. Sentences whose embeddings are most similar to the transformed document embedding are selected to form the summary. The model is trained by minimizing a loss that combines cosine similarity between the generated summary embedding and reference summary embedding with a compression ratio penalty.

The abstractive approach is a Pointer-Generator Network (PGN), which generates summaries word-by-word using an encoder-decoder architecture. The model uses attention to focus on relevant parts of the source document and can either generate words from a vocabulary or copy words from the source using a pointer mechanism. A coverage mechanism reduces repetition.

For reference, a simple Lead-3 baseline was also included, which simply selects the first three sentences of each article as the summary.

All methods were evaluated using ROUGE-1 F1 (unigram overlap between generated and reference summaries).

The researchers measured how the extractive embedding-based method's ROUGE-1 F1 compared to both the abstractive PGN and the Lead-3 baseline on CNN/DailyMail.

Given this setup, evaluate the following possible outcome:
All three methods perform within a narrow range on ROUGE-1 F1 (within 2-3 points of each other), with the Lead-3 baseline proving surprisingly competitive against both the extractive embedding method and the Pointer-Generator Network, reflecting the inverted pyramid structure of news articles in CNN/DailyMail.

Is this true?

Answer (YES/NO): NO